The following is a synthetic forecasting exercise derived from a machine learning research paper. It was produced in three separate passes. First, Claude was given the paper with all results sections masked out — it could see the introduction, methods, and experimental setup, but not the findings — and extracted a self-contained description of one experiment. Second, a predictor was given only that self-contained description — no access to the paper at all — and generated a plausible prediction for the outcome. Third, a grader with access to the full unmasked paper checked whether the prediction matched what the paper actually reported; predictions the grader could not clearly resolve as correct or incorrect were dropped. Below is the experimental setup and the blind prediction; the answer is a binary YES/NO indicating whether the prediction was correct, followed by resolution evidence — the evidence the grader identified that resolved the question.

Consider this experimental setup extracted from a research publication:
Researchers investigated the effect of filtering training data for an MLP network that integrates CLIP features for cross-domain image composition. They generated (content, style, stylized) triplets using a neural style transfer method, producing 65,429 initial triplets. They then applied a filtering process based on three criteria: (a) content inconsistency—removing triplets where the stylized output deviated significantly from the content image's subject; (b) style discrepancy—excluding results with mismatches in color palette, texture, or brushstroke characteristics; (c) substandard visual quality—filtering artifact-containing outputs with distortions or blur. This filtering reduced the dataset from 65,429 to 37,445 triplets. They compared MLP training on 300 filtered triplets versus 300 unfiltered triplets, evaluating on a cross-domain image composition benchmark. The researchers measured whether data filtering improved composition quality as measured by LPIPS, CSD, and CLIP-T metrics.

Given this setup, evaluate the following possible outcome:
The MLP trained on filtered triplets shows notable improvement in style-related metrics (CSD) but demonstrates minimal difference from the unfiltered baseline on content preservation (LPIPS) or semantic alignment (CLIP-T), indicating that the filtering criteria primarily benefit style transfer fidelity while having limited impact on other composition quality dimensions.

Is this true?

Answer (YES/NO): NO